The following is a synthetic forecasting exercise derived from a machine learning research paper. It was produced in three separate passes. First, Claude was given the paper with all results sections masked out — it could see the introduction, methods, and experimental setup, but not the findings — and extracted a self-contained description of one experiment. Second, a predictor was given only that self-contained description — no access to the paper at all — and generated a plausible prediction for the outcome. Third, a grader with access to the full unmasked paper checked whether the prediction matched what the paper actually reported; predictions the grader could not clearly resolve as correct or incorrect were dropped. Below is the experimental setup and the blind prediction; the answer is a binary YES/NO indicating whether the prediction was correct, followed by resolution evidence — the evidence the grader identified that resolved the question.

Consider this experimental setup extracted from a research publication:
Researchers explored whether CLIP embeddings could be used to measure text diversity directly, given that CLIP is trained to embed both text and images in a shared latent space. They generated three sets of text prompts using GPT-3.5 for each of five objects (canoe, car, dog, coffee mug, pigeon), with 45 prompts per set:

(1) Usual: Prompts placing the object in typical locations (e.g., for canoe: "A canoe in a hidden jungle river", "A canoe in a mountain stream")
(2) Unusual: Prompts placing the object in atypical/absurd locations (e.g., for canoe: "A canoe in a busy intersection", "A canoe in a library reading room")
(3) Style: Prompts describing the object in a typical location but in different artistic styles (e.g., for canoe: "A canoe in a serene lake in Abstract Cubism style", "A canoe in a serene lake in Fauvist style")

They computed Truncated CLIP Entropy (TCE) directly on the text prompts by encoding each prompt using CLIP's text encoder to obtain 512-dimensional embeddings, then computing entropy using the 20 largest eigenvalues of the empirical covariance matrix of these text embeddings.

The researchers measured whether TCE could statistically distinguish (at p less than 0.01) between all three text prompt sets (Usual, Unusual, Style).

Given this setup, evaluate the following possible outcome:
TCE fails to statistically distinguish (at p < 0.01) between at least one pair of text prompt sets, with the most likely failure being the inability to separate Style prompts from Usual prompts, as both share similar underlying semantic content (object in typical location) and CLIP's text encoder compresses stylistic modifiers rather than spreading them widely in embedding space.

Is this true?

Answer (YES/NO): NO